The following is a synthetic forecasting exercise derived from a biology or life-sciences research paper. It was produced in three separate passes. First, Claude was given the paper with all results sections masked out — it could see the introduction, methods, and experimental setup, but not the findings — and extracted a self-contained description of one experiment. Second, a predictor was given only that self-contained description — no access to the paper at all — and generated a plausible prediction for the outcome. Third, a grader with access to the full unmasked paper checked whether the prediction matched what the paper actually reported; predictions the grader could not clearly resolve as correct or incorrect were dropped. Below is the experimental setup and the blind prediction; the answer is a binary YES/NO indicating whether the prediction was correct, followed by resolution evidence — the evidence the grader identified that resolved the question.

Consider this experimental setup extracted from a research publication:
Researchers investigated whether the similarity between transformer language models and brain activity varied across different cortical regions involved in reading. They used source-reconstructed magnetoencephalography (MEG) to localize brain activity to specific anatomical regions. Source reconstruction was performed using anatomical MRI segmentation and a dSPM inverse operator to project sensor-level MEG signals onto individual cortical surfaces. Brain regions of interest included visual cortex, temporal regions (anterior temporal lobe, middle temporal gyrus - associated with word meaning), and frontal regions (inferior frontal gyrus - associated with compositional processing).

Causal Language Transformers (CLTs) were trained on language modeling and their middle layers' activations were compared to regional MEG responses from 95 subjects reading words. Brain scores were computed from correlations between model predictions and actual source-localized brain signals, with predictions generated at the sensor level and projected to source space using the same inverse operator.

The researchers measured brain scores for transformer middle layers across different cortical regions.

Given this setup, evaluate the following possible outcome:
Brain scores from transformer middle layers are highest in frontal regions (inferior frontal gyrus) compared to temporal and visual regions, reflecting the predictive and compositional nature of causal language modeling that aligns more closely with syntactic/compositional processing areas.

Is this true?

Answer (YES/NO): NO